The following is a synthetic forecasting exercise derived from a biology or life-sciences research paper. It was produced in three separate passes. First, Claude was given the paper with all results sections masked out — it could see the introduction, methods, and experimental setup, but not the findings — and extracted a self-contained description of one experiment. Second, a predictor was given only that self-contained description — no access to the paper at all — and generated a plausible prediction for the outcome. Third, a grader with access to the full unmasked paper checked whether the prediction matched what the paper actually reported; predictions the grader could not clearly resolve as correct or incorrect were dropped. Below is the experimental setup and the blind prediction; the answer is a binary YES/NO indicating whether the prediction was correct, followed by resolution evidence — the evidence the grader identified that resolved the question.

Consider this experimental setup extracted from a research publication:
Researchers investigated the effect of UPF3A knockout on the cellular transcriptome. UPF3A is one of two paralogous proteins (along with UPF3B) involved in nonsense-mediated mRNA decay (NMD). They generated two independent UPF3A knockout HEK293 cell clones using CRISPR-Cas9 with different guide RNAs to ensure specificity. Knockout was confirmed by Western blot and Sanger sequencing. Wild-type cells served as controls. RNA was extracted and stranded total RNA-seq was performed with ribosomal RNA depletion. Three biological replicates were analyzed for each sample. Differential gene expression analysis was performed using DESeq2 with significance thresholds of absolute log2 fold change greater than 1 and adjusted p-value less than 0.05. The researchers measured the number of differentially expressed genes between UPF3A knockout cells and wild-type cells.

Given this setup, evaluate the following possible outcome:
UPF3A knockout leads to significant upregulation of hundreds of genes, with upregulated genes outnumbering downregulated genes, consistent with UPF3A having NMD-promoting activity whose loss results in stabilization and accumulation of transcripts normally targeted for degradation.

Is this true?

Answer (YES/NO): NO